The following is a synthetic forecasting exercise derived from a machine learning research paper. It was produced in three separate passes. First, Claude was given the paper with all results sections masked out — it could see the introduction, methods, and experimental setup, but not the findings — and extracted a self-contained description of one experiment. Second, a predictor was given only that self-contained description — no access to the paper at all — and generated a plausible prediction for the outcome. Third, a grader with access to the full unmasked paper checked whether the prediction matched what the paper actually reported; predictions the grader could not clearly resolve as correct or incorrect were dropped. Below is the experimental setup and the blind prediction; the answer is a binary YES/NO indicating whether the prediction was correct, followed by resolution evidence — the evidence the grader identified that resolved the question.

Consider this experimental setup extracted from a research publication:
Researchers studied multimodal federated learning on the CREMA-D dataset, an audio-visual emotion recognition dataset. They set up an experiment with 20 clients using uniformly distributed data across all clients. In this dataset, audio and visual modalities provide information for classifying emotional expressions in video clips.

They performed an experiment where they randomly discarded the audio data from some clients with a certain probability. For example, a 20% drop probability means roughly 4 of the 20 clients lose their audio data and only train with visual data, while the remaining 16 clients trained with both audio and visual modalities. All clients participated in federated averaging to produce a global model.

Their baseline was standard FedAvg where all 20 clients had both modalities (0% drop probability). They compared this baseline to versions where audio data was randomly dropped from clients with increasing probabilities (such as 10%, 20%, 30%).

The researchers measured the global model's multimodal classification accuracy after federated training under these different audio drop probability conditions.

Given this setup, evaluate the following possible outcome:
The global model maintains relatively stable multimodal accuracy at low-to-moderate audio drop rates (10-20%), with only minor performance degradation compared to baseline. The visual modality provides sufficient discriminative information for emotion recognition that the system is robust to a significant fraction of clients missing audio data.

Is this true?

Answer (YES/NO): NO